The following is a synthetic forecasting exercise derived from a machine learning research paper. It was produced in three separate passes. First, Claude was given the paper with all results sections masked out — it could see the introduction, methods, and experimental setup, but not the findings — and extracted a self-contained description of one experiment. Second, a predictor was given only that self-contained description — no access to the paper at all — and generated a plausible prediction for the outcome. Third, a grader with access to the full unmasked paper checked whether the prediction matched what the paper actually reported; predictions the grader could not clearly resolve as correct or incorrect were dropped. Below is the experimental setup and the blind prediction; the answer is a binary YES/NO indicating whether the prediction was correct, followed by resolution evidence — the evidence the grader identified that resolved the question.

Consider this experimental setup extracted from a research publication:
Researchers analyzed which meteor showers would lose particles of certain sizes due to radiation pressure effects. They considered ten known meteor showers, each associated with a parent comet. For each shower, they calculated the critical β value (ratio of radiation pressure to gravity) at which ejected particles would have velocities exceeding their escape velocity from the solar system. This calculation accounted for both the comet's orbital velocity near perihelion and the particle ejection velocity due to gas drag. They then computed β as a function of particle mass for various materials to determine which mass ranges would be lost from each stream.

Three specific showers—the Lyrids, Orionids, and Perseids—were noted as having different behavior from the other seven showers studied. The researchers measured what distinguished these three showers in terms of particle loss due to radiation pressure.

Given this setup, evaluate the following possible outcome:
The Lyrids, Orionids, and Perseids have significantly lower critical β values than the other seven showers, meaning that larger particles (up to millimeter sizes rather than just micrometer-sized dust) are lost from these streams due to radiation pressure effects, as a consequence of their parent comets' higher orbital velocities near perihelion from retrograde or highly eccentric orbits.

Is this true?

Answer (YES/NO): NO